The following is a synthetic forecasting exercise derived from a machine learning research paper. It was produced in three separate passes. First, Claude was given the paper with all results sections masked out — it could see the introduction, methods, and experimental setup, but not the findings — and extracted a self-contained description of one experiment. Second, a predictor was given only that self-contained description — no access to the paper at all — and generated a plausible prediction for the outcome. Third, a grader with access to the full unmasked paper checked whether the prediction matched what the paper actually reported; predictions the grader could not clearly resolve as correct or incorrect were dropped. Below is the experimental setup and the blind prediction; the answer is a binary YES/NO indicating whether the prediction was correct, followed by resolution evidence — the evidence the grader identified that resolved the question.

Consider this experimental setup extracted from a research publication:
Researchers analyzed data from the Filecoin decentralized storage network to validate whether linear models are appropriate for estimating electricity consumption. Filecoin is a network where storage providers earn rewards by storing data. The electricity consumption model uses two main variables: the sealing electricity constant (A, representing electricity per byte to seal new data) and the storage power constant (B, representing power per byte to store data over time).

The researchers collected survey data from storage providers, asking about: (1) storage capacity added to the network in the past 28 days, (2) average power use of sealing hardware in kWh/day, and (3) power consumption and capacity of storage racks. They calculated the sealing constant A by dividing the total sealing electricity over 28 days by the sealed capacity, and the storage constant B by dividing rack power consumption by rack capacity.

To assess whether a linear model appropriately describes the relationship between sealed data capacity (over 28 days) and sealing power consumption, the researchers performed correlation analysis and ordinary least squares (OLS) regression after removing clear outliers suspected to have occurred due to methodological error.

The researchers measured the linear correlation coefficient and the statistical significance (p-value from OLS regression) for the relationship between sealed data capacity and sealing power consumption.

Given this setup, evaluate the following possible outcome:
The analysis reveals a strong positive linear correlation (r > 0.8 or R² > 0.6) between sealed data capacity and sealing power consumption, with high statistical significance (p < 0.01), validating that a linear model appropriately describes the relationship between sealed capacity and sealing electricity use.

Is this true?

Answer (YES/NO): NO